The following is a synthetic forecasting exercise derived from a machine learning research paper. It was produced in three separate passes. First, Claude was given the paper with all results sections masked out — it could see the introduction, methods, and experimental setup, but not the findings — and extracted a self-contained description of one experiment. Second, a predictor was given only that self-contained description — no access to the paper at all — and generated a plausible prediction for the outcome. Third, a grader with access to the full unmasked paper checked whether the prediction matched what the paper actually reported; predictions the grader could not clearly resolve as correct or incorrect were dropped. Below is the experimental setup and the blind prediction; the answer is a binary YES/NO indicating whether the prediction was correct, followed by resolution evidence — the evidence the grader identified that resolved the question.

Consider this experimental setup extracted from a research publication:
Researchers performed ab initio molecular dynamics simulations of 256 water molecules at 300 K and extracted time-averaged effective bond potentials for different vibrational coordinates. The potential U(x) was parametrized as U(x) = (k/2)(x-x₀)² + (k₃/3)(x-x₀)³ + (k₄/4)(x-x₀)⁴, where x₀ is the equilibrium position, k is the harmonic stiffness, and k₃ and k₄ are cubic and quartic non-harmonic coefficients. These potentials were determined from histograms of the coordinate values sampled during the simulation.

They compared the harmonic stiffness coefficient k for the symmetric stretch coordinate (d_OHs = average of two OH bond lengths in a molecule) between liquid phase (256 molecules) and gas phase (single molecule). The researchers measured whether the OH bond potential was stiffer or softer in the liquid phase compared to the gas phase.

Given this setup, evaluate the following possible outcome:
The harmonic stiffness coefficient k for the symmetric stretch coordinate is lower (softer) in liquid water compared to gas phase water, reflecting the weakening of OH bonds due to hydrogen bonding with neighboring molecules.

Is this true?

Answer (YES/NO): YES